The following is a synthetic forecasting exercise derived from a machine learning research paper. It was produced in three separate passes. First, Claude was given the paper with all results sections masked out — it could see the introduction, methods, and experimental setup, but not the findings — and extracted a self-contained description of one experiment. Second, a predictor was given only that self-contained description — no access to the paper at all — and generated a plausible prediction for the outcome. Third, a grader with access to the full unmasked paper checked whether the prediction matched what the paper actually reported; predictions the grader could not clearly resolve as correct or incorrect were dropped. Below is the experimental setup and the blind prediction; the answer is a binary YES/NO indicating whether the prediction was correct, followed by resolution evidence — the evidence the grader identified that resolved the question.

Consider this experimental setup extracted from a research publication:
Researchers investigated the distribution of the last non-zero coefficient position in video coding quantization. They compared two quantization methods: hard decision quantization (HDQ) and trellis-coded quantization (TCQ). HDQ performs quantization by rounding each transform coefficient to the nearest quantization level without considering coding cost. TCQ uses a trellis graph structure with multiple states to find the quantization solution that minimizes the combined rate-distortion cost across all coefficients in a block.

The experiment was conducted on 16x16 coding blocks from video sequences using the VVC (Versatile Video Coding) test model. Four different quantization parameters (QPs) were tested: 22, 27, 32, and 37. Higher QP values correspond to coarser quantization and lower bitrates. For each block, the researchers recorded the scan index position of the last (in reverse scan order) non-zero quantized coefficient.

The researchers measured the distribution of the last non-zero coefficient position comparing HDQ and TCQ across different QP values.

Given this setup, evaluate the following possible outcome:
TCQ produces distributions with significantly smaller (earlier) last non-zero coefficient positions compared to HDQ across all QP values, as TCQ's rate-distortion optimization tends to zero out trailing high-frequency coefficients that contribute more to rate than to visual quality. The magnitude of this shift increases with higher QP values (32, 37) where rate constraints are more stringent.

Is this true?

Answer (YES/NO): YES